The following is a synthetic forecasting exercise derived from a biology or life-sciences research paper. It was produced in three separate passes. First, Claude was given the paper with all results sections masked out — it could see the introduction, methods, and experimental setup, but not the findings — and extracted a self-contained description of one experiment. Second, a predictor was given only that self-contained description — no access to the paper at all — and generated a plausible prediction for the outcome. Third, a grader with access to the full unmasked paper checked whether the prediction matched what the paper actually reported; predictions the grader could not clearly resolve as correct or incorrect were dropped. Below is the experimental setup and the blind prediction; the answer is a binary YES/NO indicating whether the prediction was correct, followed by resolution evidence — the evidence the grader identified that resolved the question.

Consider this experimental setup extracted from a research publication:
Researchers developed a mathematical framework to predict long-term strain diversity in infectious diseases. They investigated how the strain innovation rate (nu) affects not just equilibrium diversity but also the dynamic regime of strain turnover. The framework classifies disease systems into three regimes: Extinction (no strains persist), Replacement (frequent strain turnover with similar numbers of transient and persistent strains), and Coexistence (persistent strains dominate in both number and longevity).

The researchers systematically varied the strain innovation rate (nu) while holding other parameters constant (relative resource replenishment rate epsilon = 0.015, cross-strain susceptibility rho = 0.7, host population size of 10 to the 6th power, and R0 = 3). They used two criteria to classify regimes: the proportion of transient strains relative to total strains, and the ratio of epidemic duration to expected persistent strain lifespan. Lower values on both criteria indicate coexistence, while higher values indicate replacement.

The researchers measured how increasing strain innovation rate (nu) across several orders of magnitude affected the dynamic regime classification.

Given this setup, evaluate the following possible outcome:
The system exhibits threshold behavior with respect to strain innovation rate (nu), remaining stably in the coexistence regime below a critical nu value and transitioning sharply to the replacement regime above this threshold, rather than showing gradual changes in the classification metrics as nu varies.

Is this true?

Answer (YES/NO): NO